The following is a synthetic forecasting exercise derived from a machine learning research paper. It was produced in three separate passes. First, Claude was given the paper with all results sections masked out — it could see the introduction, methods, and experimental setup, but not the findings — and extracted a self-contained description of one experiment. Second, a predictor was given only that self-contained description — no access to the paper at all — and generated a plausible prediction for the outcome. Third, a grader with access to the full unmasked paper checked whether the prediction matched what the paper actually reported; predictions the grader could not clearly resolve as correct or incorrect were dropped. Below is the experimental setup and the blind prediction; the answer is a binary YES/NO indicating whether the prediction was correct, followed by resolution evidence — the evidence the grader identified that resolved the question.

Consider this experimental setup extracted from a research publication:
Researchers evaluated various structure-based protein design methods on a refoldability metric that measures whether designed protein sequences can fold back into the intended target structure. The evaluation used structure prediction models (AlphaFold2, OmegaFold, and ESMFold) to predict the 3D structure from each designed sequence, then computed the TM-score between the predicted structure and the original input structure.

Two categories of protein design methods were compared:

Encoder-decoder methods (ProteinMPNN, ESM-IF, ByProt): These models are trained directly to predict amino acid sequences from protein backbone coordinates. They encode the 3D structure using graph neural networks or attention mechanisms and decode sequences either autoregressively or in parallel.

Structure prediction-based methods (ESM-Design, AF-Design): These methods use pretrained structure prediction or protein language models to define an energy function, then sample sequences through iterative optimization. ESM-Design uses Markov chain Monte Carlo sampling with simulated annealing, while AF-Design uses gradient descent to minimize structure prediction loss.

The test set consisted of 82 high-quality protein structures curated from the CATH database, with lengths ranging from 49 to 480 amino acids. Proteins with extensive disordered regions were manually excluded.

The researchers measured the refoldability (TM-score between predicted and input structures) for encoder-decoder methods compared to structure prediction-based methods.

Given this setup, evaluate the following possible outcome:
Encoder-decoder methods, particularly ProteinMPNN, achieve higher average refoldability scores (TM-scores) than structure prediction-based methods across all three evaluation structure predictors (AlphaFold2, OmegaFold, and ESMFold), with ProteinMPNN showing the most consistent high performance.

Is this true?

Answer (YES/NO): YES